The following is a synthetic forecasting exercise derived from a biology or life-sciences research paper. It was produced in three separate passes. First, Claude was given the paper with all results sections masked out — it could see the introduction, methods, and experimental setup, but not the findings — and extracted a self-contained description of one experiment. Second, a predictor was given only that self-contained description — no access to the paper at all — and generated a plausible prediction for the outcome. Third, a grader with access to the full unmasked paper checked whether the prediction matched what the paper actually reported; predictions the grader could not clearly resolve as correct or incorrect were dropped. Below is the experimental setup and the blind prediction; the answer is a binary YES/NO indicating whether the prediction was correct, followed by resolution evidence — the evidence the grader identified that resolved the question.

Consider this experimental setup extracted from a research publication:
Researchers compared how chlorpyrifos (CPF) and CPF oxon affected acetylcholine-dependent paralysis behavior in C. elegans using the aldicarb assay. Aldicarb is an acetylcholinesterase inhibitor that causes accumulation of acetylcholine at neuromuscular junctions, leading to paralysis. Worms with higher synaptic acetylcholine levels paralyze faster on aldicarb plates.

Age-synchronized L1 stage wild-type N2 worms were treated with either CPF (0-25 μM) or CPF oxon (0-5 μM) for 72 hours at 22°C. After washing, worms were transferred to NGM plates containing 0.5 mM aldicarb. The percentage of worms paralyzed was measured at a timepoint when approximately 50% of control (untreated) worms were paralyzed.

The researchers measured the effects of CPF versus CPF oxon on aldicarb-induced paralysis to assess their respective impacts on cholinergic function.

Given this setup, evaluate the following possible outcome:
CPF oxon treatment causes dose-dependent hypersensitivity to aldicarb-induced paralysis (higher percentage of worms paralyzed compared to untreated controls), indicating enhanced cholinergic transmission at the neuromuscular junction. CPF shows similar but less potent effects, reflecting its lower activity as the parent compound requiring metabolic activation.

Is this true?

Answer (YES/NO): YES